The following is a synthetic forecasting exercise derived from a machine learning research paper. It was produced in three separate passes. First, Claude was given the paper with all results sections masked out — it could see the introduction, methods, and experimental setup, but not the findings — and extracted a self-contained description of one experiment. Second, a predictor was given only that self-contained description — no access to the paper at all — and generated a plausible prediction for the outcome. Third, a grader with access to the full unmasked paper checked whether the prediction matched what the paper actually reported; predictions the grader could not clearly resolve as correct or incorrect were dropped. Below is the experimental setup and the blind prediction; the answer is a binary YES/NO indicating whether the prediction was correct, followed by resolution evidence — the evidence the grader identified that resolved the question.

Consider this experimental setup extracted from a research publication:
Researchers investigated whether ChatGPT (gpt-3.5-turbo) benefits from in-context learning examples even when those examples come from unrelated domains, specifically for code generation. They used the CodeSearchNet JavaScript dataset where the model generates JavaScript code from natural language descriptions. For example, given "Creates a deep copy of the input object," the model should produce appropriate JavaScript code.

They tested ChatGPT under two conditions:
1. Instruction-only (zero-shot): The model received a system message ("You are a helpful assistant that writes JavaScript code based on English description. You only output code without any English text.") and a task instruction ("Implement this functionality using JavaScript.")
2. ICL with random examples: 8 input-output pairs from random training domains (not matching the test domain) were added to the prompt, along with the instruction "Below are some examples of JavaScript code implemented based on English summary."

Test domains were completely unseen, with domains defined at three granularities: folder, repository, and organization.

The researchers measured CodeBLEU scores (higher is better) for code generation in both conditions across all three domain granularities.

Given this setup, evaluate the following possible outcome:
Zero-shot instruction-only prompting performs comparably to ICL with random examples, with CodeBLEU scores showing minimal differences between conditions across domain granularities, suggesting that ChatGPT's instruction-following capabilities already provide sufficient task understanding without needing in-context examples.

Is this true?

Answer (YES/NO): NO